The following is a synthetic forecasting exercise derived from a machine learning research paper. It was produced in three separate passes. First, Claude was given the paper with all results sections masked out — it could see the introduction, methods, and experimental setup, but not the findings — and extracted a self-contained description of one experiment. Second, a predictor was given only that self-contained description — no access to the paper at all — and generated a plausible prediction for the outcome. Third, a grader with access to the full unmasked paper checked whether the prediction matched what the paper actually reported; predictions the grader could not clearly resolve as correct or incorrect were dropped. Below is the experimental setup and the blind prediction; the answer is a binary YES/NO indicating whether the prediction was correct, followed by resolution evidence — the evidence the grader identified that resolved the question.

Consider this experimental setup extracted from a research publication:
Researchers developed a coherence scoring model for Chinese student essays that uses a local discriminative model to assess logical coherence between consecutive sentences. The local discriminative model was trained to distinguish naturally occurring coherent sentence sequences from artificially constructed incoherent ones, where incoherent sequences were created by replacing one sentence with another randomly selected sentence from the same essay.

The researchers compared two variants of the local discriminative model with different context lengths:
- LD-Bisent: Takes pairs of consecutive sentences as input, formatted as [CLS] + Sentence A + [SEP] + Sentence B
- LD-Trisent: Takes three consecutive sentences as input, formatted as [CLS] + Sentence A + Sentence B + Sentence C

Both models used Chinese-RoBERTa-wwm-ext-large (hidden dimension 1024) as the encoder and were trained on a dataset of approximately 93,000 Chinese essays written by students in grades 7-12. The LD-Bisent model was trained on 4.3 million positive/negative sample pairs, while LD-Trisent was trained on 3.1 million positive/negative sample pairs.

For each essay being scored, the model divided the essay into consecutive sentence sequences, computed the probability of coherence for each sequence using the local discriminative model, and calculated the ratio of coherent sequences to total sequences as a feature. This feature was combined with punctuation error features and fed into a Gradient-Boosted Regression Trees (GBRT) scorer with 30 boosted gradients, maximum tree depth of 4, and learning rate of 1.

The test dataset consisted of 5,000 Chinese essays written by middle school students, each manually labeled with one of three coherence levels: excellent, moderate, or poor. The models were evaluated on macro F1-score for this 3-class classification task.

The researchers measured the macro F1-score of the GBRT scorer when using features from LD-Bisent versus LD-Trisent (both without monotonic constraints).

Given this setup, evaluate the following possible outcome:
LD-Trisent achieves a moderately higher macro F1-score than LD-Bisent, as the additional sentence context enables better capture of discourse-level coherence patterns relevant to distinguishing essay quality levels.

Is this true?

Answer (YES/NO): YES